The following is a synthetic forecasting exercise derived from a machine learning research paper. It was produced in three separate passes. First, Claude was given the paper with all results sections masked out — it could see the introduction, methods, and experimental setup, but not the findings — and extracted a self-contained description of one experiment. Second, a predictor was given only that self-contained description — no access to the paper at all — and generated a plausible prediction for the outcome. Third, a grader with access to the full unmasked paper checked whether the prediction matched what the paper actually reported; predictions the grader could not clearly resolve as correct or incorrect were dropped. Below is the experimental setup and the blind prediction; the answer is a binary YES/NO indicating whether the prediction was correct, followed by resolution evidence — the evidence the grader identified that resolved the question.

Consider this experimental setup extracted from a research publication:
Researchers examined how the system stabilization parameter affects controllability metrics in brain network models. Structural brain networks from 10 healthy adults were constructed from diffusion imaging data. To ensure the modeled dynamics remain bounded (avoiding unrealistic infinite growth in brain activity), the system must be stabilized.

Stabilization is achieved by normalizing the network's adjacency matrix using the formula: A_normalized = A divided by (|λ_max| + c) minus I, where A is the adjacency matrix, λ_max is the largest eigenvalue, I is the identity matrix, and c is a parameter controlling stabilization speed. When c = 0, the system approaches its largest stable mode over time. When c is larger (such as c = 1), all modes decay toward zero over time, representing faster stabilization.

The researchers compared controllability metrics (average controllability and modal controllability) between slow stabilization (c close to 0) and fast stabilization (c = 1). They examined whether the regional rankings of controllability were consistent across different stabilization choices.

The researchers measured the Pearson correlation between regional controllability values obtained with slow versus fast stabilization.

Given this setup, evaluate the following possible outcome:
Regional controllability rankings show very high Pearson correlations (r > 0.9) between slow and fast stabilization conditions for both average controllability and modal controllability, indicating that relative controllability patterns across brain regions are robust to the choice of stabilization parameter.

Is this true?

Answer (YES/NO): NO